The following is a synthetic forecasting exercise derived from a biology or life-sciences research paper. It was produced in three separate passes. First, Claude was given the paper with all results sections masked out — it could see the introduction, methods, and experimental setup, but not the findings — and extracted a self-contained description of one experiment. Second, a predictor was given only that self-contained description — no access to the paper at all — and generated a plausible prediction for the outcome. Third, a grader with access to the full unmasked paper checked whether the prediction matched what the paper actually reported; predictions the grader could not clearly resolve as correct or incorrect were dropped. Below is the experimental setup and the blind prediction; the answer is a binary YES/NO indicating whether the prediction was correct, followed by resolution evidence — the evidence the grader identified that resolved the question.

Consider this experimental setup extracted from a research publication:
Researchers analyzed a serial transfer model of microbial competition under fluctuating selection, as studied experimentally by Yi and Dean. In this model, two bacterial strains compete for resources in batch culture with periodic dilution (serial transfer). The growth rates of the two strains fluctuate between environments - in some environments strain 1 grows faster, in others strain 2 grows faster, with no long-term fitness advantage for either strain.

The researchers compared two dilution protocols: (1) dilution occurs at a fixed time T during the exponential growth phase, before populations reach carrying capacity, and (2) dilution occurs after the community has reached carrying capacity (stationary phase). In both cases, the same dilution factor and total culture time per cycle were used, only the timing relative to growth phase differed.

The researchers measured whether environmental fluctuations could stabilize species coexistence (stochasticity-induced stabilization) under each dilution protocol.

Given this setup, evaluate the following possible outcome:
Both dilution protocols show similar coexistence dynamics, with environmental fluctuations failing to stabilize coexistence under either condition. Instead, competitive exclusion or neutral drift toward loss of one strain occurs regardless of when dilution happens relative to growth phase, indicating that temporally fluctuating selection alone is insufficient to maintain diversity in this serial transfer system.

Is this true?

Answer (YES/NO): NO